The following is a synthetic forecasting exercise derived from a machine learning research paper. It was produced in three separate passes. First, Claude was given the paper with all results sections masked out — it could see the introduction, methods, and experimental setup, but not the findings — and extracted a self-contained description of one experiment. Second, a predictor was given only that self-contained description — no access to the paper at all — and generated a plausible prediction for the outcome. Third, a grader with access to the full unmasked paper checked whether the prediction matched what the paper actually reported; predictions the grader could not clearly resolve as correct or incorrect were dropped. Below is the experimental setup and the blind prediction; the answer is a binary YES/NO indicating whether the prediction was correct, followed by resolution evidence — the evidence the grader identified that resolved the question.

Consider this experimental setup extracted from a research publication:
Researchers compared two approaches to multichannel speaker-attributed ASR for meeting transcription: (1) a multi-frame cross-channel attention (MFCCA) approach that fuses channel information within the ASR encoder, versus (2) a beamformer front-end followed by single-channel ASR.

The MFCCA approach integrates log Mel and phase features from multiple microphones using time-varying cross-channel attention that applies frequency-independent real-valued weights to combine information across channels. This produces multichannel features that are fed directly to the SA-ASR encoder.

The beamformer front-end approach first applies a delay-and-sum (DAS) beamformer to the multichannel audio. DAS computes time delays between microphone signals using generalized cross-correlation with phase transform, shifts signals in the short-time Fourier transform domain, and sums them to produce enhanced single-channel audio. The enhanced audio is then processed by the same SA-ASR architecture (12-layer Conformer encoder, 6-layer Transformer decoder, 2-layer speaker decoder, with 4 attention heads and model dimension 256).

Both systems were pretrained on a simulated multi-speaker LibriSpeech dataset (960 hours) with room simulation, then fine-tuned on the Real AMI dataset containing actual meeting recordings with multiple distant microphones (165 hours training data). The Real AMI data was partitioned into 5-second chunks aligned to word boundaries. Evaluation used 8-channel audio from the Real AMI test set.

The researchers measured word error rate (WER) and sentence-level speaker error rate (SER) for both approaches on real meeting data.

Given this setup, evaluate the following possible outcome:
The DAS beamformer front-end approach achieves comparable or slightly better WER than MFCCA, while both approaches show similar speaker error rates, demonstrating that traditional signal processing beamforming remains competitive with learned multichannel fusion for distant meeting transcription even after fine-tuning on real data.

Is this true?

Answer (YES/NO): NO